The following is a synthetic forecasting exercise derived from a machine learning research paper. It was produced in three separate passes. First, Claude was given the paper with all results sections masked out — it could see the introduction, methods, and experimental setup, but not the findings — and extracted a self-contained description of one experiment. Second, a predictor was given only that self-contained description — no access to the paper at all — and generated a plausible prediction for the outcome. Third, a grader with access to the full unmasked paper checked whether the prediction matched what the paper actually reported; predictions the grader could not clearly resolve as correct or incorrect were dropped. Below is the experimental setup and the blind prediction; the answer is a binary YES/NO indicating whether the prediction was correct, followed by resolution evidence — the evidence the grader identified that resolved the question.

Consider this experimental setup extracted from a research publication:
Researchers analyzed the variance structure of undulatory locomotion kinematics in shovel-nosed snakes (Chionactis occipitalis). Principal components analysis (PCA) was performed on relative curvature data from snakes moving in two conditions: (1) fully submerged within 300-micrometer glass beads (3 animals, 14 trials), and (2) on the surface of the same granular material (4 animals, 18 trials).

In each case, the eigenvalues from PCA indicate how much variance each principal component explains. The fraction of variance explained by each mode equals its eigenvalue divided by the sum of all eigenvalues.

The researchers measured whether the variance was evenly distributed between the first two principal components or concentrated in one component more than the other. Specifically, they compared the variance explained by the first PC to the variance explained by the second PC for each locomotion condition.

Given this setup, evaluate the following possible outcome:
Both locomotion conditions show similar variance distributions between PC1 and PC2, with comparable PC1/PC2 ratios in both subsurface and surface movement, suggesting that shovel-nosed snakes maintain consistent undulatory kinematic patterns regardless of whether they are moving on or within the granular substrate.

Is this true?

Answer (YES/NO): NO